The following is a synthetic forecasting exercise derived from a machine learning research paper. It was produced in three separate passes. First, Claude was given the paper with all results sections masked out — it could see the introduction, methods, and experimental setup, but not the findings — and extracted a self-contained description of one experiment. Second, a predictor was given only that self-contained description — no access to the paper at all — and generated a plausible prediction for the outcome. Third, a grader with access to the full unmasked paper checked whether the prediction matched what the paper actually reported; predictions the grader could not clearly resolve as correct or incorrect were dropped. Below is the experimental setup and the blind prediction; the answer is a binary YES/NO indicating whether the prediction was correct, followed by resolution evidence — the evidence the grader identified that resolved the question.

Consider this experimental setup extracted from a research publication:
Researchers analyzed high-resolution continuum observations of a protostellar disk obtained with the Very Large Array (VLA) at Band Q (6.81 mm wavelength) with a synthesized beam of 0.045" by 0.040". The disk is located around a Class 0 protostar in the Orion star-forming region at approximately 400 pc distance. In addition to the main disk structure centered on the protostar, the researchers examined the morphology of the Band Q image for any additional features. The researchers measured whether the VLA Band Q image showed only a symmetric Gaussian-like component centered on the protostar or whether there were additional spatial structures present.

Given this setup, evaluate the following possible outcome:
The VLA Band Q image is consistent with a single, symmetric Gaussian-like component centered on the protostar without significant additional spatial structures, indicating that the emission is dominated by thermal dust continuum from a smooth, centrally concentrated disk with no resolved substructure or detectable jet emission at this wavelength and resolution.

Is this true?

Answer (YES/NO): NO